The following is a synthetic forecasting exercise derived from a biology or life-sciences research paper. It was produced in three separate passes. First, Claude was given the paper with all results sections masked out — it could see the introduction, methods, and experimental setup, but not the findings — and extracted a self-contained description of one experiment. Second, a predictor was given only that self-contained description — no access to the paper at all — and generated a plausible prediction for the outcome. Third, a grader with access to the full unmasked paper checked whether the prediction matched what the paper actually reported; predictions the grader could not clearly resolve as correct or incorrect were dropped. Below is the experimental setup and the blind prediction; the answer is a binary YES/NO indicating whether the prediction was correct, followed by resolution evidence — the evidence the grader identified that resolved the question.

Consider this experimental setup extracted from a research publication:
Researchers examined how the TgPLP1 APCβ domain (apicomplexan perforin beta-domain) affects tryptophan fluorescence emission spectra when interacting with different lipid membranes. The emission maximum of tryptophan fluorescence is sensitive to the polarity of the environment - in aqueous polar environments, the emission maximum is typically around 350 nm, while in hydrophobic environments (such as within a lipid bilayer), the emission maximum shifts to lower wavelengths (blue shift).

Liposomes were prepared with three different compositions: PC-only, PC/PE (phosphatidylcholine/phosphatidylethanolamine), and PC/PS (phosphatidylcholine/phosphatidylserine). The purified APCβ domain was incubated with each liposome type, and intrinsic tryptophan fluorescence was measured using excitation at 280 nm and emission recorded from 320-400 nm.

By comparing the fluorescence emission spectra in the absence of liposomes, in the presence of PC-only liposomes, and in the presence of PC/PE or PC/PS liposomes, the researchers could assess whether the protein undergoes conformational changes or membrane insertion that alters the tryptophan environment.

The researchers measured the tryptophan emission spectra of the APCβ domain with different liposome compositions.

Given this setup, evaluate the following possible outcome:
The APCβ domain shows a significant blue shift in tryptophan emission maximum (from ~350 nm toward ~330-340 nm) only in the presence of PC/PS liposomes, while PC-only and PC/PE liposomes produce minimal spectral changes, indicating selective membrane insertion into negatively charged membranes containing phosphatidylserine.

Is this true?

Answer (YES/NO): NO